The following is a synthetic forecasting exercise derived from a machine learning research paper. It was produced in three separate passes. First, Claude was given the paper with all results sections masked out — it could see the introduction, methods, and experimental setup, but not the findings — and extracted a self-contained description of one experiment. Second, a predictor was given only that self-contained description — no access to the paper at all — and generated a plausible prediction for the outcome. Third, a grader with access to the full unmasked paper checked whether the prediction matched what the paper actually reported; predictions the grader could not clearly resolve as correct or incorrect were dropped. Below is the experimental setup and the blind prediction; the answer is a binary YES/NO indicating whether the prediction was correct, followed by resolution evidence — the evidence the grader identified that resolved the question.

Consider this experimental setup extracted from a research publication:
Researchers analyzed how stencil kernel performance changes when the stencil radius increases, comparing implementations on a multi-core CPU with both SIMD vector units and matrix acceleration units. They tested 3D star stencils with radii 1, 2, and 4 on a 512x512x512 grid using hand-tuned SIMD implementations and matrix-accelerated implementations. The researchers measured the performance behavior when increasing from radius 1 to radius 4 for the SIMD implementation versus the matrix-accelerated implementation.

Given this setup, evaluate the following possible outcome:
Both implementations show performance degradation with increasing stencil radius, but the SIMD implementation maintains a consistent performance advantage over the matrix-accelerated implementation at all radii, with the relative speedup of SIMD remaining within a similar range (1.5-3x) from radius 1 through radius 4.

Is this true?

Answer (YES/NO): NO